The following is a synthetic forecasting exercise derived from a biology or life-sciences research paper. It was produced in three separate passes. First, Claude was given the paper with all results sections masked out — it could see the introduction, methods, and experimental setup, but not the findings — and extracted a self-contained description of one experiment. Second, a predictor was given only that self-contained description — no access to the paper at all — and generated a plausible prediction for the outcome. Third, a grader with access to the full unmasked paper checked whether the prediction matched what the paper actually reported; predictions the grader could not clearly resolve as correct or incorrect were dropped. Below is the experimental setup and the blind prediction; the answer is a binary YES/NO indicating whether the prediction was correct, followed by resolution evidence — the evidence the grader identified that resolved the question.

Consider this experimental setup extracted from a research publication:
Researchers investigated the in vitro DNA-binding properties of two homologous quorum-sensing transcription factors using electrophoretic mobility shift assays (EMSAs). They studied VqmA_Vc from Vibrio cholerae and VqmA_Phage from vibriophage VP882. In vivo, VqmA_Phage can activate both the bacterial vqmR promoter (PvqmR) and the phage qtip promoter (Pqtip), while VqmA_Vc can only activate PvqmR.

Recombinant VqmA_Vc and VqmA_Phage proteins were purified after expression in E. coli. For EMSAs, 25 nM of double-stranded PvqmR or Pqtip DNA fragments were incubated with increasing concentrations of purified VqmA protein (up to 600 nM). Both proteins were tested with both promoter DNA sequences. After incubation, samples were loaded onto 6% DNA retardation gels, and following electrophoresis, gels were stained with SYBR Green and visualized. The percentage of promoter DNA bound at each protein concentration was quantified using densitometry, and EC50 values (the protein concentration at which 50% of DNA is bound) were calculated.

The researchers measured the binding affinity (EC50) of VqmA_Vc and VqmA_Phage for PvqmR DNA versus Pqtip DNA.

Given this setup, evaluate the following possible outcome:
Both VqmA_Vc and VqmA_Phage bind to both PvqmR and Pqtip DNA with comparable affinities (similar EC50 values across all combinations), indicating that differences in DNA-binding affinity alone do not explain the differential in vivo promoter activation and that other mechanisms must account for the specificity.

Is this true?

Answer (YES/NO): NO